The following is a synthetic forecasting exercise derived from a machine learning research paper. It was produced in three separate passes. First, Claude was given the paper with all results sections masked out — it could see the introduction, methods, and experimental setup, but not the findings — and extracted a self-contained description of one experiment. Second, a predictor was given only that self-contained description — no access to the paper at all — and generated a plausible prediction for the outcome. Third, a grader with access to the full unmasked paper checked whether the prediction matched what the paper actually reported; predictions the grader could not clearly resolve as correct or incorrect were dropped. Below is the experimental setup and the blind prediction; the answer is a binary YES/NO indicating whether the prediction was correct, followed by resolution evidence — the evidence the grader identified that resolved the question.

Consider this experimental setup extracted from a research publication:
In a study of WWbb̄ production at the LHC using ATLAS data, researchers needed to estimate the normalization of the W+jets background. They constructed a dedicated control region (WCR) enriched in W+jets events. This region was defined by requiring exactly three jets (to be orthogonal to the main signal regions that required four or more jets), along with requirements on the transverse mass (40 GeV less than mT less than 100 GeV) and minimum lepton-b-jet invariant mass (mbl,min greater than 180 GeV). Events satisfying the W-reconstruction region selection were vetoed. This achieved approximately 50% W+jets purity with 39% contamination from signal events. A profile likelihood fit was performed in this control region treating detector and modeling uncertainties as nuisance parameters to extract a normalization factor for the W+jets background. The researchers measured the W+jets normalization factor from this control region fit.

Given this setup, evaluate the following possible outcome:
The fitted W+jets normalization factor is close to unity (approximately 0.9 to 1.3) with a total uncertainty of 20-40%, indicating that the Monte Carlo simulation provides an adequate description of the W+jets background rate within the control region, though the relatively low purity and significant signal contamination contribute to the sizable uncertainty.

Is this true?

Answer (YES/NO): NO